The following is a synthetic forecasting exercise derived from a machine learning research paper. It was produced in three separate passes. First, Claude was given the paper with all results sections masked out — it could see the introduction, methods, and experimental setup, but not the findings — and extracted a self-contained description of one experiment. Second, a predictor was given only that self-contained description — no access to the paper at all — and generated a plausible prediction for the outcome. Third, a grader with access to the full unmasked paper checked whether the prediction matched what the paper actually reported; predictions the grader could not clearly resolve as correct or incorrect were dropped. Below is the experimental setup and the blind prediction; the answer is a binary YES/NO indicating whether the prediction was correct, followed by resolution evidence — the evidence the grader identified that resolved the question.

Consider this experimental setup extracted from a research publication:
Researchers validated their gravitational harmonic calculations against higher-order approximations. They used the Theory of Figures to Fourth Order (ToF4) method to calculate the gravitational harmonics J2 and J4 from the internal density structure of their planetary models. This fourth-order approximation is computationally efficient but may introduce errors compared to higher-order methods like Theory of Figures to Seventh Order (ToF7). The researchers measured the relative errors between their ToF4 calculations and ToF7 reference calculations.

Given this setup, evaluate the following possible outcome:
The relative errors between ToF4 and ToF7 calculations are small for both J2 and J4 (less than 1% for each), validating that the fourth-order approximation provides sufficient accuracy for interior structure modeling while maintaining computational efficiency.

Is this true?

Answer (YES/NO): YES